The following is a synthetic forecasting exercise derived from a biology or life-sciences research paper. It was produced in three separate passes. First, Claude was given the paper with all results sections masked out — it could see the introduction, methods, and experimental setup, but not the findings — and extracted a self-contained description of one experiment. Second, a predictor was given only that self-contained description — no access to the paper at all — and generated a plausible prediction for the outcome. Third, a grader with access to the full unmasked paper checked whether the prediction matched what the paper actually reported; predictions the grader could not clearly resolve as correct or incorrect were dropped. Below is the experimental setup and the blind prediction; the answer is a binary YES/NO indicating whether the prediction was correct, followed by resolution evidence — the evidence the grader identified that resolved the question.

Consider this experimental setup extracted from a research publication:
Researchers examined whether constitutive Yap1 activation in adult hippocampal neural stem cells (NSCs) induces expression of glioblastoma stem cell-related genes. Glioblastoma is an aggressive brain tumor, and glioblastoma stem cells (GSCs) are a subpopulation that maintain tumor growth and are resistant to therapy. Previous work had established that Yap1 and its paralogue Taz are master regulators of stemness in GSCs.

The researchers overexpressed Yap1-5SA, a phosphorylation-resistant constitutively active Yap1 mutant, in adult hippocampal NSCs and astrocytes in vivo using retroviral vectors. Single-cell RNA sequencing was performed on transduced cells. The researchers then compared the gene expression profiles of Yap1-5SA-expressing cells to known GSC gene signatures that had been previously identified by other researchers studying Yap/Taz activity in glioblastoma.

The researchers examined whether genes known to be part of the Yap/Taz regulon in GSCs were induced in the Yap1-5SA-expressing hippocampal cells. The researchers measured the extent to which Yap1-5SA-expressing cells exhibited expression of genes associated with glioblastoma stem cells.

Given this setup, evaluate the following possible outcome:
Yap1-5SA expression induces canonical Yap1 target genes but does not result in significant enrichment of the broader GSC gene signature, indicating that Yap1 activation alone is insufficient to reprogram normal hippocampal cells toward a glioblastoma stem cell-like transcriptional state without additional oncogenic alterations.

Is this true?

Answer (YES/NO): NO